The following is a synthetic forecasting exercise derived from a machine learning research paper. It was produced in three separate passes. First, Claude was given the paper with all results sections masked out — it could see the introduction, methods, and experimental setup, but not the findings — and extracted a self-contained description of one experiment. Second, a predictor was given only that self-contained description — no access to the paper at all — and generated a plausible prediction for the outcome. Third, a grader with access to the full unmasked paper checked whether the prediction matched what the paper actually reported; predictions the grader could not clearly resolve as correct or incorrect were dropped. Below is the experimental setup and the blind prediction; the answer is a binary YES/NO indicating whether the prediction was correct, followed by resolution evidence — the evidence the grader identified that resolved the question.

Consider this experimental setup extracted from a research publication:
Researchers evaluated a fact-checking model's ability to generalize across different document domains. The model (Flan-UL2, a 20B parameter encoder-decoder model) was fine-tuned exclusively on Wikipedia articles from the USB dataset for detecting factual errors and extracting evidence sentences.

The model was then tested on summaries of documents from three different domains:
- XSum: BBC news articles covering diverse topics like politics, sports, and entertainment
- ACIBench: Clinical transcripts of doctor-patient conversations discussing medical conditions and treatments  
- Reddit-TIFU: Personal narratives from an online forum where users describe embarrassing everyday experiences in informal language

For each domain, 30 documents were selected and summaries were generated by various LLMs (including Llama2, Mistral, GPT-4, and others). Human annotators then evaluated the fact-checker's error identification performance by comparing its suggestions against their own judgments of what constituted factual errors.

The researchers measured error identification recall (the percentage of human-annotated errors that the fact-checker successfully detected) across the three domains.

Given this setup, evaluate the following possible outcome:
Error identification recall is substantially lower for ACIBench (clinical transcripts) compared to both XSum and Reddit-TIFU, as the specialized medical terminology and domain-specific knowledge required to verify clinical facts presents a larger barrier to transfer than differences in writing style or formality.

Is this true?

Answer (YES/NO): NO